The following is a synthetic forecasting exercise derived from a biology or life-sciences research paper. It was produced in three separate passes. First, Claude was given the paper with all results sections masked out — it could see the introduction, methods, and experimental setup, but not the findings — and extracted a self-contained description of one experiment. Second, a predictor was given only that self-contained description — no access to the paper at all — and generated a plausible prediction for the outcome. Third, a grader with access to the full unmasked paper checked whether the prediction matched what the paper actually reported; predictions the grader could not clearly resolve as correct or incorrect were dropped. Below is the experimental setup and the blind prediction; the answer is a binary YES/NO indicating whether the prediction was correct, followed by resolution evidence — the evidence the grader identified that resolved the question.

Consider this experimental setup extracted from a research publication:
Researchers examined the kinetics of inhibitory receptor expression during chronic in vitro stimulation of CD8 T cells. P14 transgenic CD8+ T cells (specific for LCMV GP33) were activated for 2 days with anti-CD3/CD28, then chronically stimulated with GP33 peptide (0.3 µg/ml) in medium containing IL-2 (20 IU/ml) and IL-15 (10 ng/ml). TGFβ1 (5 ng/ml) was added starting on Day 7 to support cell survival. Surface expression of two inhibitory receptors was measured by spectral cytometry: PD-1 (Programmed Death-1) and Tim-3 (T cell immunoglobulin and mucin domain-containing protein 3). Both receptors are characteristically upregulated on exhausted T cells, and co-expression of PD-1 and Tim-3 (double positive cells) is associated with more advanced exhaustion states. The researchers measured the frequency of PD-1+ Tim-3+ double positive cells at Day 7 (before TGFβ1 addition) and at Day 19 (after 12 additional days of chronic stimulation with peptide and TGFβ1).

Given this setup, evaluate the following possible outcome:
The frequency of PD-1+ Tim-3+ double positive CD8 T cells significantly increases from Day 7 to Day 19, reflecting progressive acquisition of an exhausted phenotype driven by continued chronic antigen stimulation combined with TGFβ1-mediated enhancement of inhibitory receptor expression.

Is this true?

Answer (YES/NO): YES